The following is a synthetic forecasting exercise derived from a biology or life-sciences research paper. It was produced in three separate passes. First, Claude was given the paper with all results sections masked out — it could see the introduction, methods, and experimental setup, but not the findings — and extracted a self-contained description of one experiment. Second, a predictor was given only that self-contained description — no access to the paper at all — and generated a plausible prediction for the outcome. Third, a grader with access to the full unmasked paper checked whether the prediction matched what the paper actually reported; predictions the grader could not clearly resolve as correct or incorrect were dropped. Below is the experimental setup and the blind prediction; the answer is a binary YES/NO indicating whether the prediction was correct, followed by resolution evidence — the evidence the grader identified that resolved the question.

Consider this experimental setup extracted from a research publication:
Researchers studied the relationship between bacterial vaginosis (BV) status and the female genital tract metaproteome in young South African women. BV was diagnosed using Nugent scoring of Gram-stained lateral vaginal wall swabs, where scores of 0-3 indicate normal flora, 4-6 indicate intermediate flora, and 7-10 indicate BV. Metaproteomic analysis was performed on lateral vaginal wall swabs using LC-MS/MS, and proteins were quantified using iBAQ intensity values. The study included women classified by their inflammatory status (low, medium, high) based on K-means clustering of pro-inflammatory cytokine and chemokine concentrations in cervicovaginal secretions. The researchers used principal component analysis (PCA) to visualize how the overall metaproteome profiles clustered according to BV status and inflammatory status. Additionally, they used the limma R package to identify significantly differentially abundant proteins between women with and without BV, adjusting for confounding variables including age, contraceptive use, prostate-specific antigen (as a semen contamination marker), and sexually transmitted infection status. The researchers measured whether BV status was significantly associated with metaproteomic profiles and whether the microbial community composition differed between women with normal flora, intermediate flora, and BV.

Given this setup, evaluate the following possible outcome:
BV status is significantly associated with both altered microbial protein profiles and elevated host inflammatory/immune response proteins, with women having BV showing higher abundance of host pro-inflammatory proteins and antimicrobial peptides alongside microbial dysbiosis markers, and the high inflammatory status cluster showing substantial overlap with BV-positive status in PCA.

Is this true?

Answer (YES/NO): NO